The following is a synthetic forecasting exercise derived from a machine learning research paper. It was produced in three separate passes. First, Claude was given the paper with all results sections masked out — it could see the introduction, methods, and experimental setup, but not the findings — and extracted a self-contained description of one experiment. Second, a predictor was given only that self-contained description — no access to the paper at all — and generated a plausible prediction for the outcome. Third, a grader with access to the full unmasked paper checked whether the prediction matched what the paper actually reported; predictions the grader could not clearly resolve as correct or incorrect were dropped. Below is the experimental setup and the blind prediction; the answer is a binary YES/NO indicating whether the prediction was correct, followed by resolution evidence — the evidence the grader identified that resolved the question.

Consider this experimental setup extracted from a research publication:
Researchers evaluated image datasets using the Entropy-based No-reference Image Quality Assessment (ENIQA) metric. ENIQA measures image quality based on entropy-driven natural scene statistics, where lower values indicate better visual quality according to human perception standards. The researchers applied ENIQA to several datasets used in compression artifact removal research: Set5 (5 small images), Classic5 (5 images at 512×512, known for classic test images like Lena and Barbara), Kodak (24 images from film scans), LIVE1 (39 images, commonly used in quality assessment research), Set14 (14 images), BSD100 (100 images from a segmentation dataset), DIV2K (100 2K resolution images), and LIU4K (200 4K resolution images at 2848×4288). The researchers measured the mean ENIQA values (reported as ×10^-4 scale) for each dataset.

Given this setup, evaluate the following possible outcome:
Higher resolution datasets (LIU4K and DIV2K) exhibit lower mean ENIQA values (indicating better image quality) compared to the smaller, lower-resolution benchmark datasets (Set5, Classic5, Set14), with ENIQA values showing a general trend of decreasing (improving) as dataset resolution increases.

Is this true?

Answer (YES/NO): NO